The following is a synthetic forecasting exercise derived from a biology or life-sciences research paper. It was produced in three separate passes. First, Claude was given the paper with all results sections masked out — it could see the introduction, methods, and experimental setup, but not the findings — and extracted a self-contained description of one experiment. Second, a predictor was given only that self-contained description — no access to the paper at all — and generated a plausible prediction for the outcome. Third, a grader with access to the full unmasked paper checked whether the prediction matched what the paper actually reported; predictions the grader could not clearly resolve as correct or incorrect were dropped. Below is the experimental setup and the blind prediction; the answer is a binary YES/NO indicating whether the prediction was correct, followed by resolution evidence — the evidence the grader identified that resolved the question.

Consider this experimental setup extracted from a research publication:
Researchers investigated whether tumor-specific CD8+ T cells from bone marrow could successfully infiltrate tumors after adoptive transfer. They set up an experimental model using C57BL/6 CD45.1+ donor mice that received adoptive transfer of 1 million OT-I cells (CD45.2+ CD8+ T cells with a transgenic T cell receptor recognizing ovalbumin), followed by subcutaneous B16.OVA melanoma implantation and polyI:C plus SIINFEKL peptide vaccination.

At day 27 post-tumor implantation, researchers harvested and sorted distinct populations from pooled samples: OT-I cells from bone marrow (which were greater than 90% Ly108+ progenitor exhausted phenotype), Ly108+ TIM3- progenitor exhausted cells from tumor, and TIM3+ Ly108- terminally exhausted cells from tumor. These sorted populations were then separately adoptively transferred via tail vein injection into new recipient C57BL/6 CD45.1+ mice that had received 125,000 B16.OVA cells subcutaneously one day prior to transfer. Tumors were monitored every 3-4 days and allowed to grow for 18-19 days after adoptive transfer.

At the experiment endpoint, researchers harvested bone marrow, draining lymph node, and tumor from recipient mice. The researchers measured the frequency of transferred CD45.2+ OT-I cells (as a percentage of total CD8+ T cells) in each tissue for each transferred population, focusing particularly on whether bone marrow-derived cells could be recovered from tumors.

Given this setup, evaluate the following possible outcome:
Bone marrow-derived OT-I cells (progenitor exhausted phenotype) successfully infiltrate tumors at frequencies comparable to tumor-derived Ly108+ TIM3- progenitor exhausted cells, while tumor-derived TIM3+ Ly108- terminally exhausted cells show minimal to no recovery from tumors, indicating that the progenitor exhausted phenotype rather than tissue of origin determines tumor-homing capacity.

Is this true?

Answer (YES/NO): NO